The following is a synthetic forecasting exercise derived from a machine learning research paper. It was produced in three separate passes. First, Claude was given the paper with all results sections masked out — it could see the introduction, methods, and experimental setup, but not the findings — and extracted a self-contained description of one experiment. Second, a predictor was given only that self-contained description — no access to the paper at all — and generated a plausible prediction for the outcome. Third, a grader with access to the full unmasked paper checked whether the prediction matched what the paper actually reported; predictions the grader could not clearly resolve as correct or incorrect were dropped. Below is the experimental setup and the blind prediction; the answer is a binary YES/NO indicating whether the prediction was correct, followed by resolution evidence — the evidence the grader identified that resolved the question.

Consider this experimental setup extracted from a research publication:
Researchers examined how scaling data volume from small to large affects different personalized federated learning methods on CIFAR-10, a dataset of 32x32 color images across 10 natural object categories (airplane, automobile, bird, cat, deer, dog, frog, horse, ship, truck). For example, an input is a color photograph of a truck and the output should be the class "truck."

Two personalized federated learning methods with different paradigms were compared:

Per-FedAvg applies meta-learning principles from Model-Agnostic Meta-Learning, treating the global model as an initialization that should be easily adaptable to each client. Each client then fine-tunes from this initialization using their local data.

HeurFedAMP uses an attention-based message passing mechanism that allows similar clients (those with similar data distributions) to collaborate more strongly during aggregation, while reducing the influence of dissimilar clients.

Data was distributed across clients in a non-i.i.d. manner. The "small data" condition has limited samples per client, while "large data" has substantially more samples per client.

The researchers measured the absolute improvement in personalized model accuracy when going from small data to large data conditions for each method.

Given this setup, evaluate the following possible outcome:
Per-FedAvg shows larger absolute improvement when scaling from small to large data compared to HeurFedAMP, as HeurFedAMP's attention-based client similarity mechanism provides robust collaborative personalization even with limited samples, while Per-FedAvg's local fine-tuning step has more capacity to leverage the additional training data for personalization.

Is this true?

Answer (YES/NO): YES